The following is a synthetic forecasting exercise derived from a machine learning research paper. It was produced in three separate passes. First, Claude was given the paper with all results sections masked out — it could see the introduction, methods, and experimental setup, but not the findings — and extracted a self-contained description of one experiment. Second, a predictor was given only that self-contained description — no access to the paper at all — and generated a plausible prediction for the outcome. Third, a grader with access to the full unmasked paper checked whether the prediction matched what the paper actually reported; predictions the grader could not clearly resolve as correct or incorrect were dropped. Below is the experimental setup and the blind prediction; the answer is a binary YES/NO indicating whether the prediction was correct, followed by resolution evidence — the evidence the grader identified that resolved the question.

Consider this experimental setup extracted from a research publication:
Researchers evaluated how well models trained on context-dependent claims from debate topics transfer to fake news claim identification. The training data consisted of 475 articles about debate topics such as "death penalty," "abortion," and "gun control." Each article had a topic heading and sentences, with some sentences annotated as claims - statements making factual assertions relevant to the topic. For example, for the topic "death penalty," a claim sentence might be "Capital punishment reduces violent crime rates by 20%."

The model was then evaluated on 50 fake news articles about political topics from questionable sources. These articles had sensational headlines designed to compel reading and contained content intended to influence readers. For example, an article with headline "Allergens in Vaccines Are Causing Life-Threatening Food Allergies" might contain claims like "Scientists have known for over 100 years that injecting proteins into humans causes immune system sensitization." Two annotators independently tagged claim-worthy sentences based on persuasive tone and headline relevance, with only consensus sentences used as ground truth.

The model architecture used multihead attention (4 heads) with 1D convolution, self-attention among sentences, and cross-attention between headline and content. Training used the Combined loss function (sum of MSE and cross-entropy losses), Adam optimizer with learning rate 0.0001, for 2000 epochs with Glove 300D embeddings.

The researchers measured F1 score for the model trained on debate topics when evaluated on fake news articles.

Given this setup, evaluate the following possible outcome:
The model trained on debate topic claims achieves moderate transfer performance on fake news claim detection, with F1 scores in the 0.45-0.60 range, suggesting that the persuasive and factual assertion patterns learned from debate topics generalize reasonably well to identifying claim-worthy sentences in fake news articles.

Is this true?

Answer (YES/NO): YES